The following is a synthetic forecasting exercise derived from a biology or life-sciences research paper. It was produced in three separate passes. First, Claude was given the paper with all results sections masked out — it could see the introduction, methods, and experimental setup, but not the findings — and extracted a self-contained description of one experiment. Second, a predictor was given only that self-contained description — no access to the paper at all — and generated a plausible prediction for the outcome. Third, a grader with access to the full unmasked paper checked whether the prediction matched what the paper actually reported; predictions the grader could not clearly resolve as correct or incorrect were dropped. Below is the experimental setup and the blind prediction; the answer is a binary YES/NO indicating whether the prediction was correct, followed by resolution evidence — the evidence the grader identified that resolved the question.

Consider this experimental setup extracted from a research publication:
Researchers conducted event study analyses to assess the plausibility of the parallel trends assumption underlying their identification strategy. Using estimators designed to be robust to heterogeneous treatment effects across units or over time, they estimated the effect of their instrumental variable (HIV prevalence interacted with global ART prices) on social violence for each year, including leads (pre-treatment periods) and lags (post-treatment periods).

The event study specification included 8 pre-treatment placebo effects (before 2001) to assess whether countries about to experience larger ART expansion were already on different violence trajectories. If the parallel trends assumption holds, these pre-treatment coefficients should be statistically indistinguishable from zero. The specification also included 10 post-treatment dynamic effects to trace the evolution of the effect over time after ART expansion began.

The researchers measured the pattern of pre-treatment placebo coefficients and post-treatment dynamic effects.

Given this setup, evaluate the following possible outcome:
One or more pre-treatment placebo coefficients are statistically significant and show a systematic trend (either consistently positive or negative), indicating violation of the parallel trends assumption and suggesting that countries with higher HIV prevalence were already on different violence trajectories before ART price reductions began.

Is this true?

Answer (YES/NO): NO